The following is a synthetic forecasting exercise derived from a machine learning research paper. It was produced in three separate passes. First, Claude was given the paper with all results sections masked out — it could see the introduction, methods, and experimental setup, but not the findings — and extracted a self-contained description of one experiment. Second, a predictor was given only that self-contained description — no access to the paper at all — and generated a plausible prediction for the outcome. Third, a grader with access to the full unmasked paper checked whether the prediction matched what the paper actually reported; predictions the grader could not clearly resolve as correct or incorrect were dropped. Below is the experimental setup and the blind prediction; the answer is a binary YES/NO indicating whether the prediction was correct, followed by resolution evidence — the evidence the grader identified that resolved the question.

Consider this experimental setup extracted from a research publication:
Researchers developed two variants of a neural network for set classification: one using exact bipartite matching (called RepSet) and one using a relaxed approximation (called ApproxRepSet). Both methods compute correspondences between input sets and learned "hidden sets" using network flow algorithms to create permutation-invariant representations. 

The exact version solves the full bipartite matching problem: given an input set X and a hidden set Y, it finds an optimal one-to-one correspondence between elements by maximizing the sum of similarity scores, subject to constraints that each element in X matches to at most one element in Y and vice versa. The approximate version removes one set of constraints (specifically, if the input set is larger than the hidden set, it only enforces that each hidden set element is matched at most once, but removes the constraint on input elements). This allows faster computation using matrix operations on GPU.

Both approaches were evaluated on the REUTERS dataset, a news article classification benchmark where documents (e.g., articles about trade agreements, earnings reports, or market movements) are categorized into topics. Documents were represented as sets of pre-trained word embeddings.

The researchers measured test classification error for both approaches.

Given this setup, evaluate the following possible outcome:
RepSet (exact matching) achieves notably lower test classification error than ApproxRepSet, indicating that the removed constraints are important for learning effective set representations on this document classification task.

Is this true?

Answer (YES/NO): NO